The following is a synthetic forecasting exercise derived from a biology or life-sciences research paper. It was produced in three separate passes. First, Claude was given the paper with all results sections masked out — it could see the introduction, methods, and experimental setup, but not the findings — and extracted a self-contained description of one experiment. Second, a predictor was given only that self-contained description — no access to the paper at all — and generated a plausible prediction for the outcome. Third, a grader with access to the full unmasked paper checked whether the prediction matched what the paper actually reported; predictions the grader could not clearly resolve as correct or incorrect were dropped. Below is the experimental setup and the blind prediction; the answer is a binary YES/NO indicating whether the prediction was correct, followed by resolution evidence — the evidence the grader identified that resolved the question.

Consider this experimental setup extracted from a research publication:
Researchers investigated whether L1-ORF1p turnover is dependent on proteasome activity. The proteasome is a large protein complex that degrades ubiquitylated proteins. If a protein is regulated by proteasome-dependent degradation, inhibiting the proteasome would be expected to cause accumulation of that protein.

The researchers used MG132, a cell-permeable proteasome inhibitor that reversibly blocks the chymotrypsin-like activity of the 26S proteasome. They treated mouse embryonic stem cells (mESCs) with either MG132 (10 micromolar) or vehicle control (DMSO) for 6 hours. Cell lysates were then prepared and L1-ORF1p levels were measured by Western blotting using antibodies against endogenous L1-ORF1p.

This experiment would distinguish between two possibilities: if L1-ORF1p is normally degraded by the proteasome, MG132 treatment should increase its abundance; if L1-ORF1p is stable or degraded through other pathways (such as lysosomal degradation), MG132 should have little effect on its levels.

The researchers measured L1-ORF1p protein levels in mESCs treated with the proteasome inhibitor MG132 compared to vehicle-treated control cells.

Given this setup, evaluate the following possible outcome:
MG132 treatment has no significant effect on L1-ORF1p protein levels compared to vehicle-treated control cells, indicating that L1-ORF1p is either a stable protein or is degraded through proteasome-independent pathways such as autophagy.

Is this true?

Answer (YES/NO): NO